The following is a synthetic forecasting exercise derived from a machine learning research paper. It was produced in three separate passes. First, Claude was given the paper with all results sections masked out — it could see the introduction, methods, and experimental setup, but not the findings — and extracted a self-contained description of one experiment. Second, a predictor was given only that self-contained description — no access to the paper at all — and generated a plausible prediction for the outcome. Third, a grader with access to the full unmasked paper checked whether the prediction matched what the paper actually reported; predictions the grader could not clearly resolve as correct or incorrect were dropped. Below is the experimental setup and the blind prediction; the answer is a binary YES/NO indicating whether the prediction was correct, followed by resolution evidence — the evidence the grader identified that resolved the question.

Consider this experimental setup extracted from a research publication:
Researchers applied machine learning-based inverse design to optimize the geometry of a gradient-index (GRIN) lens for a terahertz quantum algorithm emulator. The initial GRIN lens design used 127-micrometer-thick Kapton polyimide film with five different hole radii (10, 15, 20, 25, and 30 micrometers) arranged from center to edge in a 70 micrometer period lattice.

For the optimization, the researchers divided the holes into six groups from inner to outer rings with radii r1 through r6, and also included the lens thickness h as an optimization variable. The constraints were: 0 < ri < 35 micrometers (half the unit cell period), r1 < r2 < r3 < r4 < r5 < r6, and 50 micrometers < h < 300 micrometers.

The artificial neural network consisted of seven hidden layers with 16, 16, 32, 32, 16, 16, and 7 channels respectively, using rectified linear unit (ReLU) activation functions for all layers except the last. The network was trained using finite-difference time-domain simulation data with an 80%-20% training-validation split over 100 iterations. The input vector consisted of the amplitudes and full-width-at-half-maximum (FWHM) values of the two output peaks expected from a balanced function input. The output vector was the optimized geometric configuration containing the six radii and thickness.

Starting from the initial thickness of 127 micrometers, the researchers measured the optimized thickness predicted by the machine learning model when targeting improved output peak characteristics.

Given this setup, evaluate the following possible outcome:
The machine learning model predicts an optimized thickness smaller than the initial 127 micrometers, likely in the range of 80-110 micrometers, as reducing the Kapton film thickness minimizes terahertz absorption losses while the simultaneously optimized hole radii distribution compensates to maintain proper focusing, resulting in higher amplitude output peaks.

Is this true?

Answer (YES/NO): NO